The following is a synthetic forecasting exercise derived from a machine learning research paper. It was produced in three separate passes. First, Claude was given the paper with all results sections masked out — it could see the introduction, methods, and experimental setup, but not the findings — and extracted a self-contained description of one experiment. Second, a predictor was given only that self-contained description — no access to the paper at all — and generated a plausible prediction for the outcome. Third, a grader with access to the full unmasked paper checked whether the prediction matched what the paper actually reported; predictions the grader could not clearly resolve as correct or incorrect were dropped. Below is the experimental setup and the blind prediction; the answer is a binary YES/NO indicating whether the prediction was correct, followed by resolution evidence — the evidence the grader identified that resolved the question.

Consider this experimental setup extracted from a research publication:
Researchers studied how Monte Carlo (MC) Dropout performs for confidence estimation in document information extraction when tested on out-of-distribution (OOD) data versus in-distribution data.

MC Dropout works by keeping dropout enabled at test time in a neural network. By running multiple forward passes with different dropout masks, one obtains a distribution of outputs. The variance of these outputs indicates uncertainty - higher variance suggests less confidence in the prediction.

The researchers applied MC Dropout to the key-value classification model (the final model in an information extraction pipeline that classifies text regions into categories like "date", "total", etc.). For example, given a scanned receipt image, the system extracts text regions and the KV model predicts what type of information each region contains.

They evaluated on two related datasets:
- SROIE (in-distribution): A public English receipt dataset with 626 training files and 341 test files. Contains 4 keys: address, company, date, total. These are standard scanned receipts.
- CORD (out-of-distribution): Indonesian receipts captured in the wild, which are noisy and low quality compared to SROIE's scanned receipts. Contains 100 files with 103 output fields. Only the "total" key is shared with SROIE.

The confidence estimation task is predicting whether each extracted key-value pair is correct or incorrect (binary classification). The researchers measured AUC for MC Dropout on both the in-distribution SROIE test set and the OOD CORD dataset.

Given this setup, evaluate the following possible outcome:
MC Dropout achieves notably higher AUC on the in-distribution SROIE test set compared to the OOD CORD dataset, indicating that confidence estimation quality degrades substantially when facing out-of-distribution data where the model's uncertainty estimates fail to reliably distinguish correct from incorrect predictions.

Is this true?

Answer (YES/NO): YES